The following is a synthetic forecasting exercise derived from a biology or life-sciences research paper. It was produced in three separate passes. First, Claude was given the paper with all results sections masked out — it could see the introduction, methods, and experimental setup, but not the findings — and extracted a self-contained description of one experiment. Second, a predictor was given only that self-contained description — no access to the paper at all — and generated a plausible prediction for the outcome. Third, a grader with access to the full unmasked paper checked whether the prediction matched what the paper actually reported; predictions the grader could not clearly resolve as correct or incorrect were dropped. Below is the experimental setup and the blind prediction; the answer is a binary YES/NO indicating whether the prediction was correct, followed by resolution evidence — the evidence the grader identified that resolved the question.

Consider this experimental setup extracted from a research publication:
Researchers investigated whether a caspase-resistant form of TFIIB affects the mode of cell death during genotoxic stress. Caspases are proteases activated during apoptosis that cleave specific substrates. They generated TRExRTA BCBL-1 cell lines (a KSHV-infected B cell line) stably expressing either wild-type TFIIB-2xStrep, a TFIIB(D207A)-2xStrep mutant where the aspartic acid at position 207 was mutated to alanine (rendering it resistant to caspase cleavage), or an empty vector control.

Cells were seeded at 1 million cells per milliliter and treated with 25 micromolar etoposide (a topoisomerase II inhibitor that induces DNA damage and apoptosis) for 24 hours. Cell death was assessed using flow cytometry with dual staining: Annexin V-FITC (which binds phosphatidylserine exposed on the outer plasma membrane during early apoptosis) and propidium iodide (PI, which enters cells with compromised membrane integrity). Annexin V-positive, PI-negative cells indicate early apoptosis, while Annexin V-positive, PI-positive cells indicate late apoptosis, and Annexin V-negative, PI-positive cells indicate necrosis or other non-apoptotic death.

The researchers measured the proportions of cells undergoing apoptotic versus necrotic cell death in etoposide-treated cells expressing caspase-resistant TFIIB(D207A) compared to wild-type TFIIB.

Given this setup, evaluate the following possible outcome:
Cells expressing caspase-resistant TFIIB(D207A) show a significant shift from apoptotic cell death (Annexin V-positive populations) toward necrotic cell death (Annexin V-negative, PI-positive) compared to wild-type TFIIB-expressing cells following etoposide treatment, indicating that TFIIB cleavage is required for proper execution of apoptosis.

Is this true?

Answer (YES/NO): YES